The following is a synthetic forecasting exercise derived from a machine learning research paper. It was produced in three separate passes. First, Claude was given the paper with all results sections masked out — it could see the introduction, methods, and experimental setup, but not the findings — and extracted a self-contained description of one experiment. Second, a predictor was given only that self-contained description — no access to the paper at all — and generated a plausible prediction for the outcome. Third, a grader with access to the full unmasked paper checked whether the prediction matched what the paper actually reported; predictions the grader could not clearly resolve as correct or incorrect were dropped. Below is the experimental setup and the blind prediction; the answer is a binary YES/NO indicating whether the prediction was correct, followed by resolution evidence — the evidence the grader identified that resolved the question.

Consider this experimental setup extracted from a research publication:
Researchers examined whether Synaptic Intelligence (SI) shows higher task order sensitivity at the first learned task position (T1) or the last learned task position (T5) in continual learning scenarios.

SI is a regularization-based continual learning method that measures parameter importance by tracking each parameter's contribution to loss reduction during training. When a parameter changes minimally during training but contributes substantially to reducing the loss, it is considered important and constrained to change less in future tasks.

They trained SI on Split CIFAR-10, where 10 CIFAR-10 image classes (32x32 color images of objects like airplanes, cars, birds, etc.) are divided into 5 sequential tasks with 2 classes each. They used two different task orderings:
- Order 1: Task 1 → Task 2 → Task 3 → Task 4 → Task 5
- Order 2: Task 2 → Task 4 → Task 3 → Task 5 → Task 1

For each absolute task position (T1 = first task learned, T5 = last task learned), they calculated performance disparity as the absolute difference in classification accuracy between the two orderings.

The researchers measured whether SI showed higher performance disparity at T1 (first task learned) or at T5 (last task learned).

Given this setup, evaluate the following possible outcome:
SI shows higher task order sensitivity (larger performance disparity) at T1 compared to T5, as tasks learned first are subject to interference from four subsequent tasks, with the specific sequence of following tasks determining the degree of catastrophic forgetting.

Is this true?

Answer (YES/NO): YES